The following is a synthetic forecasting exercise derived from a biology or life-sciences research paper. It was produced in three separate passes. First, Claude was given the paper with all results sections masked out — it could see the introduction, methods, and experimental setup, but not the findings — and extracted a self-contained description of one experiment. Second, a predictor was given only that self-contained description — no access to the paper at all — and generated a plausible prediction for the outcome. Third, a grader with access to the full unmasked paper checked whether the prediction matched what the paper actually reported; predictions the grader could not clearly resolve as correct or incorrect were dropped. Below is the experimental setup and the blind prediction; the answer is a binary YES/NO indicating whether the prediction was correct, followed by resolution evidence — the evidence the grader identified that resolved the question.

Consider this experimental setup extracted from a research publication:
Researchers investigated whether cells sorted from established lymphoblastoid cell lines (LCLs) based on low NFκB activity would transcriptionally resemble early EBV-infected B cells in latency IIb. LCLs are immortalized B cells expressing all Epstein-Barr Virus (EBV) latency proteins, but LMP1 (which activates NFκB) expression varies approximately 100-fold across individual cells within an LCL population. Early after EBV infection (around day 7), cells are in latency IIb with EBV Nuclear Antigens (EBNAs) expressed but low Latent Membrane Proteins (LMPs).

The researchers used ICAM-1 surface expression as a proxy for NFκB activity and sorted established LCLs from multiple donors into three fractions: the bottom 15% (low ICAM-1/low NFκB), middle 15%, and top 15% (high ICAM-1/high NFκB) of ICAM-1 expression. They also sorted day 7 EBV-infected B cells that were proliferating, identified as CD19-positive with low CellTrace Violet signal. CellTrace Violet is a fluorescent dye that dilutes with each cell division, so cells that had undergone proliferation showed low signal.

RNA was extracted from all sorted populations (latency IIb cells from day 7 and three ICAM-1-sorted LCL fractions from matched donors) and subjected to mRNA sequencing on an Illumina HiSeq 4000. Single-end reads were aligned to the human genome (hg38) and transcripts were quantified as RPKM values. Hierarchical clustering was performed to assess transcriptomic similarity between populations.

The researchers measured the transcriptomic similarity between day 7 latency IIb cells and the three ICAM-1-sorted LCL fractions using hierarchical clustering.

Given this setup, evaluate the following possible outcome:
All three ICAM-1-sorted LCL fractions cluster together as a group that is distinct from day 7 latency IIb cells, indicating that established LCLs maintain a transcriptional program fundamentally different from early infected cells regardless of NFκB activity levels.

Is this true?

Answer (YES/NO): YES